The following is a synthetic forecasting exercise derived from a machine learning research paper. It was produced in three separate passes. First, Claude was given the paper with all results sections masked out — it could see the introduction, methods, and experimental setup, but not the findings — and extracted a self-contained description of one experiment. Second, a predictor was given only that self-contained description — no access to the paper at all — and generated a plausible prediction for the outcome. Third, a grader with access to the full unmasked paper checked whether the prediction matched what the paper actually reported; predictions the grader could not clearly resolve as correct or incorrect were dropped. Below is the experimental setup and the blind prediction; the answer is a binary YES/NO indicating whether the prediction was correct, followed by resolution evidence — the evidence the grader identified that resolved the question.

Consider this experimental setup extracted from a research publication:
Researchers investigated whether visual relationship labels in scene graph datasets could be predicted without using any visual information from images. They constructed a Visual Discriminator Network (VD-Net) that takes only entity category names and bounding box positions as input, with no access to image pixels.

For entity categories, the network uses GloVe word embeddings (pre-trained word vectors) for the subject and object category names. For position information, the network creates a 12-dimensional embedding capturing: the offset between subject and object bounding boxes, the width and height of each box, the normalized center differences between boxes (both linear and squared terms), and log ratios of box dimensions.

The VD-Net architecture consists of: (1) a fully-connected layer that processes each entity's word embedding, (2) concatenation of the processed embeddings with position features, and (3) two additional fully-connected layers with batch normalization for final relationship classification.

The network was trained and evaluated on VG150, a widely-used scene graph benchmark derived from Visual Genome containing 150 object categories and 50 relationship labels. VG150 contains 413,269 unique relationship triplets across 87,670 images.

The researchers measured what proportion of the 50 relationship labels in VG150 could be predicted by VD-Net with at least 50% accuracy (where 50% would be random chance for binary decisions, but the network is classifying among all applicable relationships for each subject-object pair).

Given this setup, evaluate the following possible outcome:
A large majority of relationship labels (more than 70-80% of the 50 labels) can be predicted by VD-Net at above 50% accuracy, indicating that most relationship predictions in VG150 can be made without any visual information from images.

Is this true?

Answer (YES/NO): NO